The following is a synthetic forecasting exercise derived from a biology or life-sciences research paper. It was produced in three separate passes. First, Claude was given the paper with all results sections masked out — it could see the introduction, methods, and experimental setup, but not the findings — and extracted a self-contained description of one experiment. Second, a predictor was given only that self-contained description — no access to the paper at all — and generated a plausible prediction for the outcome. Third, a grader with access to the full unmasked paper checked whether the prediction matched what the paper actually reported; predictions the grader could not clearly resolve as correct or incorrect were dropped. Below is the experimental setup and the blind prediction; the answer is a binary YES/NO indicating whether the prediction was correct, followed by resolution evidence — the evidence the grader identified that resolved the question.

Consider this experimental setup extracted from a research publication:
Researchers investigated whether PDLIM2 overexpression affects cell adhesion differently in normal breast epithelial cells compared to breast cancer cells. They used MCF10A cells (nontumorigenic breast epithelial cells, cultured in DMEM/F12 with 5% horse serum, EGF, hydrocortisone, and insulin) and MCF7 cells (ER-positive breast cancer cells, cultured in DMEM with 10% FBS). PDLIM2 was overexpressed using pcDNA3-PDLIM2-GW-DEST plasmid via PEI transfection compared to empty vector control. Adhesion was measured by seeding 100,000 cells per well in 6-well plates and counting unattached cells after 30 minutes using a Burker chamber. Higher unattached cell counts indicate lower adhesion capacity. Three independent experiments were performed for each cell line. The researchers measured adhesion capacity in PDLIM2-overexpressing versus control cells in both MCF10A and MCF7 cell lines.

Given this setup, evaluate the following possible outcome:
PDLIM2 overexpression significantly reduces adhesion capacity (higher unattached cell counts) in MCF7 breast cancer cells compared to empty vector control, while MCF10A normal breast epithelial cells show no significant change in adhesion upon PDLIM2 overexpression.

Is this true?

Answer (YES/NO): NO